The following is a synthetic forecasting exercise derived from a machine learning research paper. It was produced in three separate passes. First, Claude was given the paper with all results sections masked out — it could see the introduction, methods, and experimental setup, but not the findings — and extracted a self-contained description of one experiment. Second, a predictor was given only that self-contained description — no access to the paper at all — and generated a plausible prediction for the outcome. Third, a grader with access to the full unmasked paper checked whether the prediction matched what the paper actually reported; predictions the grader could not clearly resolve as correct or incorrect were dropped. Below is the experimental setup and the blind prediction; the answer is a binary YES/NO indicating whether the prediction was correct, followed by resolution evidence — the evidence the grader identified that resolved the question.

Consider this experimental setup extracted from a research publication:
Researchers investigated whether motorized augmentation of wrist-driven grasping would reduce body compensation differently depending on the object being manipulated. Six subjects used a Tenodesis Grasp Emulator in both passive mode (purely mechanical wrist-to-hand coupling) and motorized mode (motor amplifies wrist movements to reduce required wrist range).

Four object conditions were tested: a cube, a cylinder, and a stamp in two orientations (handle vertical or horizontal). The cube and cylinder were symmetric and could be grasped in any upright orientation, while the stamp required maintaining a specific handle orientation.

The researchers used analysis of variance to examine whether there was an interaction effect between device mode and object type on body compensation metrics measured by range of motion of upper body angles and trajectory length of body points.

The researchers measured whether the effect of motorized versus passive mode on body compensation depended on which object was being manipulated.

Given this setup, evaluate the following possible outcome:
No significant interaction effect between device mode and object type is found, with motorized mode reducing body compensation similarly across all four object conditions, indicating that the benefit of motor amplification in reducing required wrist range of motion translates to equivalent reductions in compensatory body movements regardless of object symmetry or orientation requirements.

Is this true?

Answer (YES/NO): NO